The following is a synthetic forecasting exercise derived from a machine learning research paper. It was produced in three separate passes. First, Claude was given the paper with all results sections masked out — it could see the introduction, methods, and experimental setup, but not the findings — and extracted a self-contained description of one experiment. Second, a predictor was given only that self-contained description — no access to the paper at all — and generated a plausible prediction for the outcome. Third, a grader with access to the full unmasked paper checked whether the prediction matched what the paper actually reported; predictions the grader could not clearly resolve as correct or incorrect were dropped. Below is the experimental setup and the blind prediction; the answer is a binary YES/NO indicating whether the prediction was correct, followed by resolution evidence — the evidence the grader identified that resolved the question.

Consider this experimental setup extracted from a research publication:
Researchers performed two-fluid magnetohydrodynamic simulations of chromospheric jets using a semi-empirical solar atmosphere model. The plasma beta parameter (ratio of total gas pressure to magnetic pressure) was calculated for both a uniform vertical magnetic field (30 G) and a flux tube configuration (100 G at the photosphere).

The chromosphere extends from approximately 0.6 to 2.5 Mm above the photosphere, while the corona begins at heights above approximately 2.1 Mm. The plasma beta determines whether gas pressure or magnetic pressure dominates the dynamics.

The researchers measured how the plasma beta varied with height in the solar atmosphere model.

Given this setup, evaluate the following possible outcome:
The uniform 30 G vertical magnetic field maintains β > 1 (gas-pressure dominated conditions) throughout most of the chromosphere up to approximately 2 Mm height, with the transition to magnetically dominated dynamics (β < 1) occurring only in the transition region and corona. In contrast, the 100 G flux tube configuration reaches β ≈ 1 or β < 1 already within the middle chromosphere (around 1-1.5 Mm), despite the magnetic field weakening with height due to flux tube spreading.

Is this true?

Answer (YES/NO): NO